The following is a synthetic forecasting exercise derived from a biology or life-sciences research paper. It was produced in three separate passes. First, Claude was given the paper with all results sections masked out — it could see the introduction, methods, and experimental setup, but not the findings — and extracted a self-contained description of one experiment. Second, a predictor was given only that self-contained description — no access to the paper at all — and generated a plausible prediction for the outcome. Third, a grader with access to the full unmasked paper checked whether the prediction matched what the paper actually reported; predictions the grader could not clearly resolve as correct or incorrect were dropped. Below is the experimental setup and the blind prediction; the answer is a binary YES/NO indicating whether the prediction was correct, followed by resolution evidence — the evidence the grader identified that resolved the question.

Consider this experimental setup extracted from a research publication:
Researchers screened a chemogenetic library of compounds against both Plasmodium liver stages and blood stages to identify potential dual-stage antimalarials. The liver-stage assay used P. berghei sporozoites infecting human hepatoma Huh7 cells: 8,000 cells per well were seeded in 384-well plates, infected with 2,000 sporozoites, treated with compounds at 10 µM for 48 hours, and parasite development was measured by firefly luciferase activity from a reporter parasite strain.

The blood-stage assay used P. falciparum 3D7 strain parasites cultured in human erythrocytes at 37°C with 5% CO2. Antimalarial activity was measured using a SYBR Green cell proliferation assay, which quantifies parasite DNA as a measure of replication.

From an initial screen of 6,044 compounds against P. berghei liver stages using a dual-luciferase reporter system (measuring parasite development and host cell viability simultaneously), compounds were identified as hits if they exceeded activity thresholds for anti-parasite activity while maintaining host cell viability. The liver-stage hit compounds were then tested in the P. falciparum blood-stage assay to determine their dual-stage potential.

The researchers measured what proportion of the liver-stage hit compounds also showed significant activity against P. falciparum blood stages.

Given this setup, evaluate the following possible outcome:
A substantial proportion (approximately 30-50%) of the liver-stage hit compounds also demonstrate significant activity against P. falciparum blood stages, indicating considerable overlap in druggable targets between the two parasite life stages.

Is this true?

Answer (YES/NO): NO